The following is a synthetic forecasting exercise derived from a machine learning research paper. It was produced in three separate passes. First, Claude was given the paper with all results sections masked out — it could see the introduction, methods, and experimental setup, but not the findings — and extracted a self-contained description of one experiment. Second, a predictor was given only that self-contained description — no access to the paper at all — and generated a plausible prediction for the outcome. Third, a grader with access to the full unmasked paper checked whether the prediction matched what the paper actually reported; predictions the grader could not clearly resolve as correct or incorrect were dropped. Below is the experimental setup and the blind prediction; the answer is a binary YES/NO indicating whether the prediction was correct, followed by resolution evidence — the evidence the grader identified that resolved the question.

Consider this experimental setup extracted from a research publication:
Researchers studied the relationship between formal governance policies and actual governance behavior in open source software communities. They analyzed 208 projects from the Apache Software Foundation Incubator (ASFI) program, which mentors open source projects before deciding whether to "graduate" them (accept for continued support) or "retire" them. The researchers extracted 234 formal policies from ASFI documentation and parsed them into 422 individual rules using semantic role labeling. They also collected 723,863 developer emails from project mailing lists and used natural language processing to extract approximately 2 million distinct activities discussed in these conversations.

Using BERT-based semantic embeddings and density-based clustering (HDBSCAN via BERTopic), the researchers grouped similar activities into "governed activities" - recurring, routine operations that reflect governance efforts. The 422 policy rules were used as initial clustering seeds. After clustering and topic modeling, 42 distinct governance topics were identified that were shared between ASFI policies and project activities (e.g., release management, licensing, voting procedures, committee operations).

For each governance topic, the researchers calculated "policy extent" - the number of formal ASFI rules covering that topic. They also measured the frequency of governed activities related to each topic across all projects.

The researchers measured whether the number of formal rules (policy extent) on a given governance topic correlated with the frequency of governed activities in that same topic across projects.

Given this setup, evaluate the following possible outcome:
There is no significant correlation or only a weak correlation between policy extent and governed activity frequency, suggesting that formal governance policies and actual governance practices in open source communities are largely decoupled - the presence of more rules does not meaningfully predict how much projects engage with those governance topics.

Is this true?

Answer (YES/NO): YES